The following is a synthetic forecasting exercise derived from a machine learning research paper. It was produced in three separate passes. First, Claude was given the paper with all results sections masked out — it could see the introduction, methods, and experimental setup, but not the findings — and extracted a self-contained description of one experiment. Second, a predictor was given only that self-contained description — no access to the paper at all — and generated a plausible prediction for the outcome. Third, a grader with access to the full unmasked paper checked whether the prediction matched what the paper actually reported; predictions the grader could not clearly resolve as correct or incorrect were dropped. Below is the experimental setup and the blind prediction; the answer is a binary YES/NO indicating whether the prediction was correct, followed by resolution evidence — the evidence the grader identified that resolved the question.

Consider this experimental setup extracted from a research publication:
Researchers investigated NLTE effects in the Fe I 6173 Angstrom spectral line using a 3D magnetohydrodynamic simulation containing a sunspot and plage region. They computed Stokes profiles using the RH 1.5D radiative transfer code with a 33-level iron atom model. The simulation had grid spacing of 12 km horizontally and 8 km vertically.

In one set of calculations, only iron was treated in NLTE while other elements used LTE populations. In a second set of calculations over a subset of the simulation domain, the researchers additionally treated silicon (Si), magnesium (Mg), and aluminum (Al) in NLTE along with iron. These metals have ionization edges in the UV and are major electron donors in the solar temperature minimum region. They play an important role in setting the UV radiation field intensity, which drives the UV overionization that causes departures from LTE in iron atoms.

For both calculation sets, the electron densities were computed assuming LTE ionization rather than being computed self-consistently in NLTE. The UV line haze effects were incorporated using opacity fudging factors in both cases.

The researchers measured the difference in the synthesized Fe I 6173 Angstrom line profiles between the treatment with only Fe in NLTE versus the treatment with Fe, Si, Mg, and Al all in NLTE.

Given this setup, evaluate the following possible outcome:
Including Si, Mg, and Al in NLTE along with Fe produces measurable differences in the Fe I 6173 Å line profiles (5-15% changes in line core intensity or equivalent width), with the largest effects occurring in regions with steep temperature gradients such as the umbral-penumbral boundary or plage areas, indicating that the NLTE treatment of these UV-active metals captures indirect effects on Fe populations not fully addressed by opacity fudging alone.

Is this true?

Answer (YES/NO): NO